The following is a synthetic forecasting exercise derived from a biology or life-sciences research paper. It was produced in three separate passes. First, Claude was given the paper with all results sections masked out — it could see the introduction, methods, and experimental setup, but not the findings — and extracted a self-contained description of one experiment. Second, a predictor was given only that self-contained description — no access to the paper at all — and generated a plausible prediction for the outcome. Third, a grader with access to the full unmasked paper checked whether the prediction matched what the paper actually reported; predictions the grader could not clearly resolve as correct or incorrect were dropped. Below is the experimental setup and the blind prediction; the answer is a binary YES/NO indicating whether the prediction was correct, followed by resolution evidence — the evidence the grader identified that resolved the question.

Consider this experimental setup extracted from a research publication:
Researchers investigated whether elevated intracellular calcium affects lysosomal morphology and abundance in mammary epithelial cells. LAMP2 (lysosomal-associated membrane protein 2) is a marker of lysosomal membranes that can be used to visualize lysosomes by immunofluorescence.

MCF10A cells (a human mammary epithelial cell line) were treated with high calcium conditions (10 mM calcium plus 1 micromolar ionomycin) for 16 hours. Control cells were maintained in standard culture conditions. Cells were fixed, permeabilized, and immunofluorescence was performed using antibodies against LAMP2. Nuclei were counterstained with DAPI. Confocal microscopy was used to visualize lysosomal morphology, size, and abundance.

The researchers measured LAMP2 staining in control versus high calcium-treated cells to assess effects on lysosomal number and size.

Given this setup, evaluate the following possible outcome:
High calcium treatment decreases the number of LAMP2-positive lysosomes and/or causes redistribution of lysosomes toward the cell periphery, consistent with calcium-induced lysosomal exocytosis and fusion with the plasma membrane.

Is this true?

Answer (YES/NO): NO